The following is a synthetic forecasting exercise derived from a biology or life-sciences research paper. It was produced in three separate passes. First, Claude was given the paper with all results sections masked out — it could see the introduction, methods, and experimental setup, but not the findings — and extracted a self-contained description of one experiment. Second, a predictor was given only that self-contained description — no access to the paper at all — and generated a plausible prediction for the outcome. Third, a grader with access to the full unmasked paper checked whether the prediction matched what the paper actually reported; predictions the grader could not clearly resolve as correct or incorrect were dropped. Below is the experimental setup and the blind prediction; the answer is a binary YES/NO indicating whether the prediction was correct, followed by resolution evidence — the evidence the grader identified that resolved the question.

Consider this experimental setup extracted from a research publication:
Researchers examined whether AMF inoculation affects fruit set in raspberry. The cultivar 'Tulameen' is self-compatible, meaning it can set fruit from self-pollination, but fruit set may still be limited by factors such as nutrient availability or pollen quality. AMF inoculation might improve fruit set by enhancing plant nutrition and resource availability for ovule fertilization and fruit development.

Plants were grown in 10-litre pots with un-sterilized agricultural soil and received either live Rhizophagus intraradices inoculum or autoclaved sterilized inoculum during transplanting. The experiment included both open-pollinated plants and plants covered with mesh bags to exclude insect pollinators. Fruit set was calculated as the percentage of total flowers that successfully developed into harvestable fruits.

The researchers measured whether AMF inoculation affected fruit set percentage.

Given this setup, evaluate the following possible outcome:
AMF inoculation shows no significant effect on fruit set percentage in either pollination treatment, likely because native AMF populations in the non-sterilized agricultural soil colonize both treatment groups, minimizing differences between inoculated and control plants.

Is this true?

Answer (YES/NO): YES